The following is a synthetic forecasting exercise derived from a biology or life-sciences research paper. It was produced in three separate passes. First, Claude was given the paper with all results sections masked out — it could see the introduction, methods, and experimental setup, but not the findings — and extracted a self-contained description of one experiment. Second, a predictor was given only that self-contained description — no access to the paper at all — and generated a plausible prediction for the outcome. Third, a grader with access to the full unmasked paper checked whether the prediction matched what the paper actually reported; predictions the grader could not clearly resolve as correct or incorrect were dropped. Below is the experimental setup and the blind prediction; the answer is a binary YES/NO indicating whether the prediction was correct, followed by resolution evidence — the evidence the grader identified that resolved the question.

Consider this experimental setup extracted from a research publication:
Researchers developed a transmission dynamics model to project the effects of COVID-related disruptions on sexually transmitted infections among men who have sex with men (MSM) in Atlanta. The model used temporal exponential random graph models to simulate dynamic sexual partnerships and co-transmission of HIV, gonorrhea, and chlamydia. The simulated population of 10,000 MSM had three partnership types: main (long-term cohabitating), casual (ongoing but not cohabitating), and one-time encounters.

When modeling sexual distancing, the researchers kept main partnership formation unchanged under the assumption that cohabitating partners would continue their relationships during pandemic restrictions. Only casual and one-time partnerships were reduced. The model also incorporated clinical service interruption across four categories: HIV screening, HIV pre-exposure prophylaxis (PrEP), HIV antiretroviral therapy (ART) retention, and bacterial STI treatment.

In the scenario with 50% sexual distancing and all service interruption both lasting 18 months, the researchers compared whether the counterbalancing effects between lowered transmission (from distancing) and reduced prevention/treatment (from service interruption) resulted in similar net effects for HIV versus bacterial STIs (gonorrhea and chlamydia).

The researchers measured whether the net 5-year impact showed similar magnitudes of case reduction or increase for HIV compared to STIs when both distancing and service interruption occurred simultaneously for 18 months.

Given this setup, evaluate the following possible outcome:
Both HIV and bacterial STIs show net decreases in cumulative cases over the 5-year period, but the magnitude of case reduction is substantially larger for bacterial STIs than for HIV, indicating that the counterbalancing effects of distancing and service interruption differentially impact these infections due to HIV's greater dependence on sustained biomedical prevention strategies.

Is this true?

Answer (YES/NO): YES